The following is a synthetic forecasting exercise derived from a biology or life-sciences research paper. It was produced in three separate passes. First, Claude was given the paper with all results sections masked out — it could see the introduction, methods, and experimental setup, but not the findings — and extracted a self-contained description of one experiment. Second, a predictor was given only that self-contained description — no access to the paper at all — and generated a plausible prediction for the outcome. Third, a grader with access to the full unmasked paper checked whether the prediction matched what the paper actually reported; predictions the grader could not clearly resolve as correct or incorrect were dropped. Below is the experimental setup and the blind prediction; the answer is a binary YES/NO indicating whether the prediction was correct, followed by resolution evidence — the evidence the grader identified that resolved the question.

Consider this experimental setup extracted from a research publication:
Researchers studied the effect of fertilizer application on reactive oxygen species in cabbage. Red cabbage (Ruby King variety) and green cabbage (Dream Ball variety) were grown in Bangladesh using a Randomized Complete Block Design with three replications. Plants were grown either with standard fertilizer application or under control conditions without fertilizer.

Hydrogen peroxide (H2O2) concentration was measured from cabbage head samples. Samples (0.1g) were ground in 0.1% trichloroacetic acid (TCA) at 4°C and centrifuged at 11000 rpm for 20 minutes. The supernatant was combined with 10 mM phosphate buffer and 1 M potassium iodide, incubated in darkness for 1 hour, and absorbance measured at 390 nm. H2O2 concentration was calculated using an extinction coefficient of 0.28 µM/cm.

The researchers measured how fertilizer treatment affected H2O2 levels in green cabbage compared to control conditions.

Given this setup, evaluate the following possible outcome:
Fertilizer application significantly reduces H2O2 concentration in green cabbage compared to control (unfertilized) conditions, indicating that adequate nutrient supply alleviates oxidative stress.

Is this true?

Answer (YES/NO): NO